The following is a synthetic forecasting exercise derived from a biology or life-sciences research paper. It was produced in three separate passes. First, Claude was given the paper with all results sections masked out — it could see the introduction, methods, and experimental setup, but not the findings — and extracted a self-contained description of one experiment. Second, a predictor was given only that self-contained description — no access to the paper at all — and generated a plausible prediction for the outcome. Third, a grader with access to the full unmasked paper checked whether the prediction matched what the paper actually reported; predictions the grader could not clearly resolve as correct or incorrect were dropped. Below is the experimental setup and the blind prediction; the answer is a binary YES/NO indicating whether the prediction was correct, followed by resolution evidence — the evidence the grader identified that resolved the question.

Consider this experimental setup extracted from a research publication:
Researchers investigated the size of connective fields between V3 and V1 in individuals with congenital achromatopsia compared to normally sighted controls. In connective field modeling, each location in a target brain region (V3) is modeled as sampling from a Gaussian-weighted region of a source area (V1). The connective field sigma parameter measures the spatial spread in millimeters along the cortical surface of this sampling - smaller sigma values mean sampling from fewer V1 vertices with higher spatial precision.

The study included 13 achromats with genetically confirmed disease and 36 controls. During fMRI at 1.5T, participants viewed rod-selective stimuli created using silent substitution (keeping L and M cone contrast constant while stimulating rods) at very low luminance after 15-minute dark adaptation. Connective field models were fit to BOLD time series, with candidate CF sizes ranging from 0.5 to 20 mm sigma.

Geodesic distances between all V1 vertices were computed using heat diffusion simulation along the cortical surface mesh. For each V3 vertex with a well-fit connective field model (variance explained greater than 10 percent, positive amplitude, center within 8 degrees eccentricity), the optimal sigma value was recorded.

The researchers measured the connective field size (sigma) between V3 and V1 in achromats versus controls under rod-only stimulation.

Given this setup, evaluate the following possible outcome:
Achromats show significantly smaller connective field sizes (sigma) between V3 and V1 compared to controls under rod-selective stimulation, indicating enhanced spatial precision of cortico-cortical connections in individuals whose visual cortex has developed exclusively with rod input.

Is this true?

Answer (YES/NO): NO